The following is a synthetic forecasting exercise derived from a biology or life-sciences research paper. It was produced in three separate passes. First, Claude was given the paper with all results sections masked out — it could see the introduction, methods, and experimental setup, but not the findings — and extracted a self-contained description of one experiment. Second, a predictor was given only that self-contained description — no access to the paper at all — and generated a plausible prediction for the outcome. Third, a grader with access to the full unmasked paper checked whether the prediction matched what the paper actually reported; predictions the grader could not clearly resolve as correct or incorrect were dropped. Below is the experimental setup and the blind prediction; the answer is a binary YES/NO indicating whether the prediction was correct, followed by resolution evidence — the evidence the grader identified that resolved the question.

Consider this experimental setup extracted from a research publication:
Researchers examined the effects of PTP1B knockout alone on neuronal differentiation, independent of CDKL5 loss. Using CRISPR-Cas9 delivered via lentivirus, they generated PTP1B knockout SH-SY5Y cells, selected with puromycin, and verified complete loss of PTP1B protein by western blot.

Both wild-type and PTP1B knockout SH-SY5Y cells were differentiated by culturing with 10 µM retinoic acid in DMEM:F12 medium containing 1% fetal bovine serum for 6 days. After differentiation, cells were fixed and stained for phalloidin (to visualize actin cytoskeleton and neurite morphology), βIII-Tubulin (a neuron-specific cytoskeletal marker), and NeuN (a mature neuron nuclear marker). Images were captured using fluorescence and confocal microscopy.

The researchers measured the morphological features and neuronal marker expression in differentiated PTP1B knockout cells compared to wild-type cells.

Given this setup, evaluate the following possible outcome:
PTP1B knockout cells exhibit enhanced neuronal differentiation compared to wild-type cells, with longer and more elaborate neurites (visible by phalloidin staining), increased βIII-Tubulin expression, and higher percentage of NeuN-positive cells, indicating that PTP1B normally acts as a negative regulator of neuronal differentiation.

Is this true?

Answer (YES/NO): NO